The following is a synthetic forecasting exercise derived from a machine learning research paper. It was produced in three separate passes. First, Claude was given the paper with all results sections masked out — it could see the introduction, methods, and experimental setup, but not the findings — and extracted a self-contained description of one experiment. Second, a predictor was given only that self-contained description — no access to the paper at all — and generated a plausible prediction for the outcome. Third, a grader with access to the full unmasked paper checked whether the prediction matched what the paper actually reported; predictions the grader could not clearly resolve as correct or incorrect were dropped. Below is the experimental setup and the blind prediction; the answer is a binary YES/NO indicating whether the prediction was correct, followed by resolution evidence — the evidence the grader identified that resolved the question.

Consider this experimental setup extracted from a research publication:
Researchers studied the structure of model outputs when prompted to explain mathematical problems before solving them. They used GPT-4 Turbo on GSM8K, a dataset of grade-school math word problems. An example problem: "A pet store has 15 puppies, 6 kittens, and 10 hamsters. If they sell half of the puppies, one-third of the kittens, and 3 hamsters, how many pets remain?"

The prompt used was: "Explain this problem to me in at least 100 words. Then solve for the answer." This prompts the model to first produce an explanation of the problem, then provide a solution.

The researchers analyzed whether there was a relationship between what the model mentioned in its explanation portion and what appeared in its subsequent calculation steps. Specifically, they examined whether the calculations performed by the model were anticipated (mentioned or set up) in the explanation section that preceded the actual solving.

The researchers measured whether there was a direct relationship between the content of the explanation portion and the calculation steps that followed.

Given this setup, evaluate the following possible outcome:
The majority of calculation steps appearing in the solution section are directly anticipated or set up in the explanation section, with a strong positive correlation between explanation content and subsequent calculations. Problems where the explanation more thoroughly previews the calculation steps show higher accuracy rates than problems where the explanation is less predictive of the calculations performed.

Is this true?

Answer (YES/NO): NO